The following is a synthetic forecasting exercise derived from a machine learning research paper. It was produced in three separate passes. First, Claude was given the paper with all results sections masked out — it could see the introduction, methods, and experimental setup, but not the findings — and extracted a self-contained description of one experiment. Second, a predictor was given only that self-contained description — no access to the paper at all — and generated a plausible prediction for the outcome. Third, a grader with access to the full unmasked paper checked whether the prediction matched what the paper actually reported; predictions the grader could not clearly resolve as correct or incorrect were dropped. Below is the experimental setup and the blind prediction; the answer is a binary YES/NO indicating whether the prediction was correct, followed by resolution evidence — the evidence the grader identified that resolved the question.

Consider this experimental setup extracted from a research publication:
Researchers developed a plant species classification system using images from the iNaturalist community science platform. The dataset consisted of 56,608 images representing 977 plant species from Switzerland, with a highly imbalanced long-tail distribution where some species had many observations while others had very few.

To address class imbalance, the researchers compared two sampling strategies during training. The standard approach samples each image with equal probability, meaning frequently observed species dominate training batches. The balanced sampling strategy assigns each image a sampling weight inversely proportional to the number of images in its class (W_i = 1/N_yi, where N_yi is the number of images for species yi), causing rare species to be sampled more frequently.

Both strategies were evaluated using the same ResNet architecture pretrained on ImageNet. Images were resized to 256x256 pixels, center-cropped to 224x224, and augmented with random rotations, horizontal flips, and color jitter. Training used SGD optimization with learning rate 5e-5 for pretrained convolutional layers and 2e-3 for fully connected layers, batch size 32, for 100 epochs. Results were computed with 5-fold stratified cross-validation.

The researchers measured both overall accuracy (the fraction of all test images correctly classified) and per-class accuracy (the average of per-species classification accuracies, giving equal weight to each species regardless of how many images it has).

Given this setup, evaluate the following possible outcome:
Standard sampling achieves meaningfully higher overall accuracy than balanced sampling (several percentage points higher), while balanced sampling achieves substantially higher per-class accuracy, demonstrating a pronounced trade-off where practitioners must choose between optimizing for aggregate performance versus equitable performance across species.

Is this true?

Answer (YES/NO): NO